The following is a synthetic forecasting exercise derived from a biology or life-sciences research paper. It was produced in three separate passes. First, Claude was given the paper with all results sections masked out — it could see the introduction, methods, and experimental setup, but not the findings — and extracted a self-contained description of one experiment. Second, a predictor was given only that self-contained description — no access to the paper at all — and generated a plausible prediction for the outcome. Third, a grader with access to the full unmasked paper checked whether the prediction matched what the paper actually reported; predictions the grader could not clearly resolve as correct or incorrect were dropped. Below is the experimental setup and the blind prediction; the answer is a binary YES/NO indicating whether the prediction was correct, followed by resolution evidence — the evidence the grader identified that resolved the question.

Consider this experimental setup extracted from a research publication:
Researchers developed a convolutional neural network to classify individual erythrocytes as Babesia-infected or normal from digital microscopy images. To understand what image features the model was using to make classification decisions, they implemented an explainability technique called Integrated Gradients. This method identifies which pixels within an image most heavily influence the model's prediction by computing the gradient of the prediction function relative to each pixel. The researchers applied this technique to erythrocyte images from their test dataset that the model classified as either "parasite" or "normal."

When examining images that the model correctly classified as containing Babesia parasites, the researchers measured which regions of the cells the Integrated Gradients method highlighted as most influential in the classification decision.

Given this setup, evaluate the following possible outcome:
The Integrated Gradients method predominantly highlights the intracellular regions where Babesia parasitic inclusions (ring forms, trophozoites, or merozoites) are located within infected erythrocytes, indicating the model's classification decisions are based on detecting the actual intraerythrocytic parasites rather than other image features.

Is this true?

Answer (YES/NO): YES